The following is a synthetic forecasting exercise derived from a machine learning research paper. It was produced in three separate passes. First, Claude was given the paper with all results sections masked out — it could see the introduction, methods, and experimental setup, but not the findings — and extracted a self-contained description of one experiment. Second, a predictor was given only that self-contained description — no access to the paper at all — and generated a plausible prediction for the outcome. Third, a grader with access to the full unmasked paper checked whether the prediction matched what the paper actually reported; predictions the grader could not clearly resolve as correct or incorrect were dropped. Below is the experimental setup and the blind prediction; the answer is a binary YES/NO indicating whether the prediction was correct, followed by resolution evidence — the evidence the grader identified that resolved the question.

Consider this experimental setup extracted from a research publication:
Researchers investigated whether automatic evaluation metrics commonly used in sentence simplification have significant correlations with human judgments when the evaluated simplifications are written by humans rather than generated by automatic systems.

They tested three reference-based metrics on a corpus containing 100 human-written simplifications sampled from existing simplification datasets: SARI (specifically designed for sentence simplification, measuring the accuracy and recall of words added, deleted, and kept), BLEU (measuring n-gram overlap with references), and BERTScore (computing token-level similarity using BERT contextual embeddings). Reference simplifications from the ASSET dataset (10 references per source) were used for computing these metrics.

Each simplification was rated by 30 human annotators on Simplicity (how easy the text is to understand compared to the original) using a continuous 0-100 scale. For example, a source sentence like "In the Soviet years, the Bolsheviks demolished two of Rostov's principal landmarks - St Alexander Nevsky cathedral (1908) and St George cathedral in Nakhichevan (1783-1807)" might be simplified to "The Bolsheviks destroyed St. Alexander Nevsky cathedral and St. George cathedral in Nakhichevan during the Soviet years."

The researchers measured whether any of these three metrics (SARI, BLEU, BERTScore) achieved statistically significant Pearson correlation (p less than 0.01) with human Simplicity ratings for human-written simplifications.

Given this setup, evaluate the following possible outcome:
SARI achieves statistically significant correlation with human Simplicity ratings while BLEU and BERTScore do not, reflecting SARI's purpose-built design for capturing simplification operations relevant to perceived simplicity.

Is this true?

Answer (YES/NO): NO